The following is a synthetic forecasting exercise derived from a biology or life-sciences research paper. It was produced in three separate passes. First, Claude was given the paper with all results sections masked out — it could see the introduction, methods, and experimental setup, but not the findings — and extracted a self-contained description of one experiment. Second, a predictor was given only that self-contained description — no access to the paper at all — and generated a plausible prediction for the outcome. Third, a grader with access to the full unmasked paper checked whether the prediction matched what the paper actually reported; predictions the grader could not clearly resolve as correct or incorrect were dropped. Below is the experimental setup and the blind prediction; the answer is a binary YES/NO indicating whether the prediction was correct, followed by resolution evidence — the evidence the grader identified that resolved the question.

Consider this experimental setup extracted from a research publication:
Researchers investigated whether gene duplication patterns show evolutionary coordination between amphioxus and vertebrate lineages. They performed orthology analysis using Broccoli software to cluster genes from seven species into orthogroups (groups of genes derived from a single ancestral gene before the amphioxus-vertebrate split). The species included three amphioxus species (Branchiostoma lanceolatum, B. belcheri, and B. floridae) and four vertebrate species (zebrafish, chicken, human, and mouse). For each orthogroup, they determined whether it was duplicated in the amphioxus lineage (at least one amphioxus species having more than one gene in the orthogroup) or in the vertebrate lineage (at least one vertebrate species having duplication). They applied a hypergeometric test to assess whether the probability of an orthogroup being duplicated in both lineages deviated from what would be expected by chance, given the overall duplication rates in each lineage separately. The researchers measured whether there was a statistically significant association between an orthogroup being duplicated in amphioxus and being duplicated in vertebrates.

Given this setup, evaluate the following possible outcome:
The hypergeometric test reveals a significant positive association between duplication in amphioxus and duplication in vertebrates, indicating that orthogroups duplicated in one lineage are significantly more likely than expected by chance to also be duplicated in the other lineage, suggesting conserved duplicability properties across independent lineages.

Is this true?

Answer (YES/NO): YES